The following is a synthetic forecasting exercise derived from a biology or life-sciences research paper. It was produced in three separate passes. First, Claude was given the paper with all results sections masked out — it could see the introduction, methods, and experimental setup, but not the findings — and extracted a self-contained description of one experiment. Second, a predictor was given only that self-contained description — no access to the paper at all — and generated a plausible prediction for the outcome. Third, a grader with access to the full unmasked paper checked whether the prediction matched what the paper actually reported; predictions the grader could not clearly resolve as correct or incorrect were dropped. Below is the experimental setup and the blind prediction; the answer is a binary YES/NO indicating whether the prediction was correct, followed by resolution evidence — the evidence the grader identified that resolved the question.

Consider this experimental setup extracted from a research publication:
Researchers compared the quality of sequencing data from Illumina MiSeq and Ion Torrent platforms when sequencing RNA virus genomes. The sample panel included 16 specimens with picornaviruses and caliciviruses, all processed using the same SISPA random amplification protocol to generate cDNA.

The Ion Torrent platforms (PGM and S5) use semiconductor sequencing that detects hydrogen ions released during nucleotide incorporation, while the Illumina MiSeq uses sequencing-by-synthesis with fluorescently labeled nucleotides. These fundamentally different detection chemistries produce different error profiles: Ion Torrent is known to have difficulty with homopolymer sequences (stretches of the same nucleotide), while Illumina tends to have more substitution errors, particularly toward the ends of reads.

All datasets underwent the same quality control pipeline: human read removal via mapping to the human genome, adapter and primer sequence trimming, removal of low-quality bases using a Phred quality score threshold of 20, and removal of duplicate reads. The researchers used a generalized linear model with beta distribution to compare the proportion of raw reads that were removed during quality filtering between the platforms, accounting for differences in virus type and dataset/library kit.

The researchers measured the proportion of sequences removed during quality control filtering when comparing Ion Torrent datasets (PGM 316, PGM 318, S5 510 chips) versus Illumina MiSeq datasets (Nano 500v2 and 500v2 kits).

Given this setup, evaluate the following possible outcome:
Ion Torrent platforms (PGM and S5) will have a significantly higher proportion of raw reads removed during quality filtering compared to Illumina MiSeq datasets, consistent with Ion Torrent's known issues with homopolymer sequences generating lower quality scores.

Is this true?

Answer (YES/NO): NO